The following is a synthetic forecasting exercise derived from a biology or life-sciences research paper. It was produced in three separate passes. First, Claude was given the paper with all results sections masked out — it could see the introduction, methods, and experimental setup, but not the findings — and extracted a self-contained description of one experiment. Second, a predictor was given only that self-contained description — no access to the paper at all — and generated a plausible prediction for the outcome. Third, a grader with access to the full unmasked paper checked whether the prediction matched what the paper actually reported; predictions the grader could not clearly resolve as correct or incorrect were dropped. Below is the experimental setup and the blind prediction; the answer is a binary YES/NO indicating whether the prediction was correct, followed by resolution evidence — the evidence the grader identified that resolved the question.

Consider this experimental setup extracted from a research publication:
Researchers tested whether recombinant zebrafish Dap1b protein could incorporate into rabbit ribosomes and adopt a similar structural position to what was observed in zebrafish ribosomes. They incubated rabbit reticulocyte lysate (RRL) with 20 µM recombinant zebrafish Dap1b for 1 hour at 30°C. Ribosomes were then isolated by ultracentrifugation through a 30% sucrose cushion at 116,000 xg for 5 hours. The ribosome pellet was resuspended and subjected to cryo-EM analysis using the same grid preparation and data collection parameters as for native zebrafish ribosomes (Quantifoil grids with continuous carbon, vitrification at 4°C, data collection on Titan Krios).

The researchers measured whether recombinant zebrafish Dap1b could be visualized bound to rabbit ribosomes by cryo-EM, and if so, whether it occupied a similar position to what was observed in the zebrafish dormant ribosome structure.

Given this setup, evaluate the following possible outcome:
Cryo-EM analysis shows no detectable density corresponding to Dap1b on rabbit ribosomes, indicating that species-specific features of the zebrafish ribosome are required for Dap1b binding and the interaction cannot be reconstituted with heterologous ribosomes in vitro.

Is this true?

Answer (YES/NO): NO